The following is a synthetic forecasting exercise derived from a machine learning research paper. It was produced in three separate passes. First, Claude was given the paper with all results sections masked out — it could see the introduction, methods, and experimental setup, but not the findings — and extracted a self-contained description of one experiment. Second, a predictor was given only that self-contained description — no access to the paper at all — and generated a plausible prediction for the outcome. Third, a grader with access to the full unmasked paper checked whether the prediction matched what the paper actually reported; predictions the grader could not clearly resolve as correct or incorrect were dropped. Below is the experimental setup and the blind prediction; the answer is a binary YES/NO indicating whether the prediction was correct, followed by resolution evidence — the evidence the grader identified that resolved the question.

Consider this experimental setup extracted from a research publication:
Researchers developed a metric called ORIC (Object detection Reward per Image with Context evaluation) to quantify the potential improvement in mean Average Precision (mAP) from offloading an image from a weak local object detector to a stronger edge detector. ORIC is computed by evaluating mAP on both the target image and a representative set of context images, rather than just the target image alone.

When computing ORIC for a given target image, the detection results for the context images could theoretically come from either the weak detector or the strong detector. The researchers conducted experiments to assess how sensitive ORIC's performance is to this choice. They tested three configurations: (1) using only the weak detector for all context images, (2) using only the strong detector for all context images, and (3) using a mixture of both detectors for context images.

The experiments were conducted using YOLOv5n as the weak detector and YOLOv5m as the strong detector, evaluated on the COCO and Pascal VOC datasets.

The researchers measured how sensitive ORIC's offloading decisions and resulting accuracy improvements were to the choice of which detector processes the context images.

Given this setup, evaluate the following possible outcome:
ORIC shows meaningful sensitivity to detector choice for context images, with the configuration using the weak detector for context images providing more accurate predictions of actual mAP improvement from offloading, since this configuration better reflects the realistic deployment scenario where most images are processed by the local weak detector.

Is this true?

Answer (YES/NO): NO